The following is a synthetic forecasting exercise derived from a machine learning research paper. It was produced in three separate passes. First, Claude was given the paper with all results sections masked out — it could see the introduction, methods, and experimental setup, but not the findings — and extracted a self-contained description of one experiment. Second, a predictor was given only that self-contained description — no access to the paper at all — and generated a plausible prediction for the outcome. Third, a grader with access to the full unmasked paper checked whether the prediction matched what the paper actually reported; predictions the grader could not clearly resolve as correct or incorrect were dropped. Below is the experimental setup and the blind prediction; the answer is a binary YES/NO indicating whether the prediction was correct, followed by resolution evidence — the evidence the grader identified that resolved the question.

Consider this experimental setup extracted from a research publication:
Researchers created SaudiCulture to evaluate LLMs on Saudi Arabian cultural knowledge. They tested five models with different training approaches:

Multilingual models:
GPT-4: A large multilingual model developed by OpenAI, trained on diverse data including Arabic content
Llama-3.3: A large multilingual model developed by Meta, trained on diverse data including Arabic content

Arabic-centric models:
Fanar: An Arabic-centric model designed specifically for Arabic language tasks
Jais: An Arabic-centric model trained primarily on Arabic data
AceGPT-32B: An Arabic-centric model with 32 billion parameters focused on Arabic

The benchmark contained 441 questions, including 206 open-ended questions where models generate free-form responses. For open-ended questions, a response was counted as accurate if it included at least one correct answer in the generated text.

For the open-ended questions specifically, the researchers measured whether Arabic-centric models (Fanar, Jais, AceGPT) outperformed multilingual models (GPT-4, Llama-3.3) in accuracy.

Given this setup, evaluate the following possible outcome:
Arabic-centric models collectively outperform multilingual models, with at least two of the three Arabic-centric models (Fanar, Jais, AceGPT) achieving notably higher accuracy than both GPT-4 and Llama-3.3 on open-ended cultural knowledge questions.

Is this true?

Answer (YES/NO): NO